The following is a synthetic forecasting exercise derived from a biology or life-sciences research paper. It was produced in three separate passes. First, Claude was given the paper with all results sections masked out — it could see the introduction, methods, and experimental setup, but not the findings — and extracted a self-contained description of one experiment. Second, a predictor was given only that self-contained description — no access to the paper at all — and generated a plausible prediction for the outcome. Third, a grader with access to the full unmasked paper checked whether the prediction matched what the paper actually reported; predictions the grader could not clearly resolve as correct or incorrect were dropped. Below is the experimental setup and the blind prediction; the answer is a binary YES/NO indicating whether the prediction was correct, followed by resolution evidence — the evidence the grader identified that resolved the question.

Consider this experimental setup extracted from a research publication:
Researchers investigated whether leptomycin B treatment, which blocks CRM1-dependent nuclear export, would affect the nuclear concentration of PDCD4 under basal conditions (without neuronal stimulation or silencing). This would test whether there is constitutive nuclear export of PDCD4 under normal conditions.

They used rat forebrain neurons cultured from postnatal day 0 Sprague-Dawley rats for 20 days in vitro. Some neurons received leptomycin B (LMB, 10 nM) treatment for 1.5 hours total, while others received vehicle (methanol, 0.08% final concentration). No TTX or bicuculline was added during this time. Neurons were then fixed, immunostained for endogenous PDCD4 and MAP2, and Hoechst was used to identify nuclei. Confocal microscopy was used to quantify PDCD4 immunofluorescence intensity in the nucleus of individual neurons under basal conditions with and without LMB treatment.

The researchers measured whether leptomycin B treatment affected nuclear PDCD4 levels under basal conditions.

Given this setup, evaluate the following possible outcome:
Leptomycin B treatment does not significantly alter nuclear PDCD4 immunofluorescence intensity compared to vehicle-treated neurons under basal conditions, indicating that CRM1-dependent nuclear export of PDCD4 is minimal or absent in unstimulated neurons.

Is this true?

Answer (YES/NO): NO